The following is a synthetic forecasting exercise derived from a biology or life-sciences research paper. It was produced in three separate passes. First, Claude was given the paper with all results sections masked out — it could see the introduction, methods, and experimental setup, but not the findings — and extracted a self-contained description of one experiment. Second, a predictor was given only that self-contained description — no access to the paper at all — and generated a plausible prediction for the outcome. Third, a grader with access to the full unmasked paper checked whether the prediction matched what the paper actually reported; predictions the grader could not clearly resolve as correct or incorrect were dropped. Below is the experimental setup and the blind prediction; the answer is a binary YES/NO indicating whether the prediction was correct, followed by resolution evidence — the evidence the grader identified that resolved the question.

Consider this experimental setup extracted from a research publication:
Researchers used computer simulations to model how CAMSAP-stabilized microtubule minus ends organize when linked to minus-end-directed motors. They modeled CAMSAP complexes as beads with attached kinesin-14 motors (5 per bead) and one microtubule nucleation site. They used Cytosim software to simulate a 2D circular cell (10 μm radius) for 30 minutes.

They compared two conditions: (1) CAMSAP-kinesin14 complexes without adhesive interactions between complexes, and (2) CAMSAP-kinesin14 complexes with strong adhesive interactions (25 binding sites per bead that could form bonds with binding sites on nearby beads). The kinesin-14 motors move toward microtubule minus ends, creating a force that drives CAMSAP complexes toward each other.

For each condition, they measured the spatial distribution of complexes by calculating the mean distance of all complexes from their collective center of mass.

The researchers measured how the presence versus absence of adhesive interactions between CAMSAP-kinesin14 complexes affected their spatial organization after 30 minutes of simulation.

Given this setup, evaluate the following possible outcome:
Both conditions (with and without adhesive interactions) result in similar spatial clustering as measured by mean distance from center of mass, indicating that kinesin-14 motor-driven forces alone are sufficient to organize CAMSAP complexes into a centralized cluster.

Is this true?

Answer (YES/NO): NO